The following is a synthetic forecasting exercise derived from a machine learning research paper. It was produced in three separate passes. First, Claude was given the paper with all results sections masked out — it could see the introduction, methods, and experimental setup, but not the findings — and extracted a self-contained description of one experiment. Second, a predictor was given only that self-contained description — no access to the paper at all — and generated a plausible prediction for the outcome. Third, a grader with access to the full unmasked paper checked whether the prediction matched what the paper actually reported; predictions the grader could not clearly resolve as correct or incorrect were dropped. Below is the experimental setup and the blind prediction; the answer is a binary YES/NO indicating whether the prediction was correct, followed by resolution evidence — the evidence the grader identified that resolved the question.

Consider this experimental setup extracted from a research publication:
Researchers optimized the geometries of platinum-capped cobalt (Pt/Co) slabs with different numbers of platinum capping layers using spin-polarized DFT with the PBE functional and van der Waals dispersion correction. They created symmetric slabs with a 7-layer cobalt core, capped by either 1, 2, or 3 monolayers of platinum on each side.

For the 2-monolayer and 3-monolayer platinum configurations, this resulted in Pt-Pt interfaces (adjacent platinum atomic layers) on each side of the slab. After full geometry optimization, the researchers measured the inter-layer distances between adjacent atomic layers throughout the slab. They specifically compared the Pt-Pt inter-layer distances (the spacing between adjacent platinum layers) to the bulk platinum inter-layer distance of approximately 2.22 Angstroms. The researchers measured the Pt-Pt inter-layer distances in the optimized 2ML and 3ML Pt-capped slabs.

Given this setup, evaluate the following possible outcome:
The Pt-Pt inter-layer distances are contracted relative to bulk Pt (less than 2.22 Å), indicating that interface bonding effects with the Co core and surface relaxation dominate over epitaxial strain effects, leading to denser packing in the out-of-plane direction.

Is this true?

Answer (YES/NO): NO